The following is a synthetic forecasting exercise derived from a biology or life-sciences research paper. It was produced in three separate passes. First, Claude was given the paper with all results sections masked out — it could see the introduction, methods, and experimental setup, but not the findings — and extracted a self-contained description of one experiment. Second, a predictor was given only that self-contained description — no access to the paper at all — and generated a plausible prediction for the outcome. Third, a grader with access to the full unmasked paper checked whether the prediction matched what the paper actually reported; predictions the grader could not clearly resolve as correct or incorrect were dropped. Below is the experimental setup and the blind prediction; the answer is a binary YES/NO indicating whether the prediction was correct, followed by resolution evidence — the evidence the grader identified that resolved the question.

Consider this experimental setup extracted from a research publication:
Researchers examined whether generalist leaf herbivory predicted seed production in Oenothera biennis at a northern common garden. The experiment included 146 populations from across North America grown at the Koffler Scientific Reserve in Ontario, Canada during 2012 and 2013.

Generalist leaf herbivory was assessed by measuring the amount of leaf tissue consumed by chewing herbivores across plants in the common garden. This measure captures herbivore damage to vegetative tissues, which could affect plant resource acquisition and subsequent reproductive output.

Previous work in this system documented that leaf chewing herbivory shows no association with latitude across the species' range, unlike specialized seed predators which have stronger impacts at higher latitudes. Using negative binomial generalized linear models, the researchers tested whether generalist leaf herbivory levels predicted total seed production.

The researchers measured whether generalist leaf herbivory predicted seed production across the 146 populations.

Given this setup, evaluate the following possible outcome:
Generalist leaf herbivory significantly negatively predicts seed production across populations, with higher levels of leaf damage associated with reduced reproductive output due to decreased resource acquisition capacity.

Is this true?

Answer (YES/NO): NO